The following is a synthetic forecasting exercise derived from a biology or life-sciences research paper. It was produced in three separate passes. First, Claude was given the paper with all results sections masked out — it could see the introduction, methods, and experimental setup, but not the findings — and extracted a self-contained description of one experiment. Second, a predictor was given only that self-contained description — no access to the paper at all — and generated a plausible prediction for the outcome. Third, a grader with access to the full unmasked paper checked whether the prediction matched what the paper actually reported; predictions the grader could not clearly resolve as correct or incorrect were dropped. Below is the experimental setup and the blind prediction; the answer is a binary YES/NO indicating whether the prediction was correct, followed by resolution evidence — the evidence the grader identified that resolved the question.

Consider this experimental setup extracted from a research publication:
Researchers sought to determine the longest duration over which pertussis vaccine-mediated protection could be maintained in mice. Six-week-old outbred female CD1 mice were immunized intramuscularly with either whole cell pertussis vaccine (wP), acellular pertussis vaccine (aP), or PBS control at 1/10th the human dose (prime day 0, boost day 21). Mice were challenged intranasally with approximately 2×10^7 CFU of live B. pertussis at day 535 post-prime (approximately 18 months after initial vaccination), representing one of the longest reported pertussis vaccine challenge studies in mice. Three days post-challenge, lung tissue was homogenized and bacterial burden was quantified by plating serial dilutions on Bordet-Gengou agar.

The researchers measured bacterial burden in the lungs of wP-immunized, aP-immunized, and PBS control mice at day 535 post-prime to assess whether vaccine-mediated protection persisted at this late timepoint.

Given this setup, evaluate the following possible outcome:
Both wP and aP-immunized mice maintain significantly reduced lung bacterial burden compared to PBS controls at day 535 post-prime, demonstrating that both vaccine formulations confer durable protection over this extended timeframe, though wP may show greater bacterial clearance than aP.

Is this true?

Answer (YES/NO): NO